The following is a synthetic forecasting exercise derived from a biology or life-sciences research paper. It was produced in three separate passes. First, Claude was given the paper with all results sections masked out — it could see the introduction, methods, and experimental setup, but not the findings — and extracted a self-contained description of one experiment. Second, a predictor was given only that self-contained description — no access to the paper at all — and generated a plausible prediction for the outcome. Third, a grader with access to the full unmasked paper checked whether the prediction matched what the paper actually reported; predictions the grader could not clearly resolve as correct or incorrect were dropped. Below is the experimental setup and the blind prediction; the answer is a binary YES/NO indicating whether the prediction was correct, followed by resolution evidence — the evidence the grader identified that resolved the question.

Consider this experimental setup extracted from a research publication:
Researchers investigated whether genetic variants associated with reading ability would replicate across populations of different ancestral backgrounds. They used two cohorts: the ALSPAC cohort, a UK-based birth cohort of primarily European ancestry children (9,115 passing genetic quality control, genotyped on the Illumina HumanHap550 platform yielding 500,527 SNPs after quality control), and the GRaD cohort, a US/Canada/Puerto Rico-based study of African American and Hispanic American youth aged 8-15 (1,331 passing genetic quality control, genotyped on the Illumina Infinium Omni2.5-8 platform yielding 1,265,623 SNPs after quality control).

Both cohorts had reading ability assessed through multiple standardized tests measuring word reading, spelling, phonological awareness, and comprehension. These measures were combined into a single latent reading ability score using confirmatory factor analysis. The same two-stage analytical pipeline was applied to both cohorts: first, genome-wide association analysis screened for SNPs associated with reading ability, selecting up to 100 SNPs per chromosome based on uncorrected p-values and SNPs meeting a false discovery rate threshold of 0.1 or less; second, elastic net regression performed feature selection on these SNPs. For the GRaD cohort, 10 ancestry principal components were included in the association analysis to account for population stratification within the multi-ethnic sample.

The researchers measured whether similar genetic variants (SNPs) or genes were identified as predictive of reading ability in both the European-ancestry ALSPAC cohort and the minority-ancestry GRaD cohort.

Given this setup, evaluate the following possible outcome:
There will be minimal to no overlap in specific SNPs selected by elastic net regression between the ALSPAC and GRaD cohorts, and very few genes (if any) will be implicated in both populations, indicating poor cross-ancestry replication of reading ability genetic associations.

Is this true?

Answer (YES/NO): NO